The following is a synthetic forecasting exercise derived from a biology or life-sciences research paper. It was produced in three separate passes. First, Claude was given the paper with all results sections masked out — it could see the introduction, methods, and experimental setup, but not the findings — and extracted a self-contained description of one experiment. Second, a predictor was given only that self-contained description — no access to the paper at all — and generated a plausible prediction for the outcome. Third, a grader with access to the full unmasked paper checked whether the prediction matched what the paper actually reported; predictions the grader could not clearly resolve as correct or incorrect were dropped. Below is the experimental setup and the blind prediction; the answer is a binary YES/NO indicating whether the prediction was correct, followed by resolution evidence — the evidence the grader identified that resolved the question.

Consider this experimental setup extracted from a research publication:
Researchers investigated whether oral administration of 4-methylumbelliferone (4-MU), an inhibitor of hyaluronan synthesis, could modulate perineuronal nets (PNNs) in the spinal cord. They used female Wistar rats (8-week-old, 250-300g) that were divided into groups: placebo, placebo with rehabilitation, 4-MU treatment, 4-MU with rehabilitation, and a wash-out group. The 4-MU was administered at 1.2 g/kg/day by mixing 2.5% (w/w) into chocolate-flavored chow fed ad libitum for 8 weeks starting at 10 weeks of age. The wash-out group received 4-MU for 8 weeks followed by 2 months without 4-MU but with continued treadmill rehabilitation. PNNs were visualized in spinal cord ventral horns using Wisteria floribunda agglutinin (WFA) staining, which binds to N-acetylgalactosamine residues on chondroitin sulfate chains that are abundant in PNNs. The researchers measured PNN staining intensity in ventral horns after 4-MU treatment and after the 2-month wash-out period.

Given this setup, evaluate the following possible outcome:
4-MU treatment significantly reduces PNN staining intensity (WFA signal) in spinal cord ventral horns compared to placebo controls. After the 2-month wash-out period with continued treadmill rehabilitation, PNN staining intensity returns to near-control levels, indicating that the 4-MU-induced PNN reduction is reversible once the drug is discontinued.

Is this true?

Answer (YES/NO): YES